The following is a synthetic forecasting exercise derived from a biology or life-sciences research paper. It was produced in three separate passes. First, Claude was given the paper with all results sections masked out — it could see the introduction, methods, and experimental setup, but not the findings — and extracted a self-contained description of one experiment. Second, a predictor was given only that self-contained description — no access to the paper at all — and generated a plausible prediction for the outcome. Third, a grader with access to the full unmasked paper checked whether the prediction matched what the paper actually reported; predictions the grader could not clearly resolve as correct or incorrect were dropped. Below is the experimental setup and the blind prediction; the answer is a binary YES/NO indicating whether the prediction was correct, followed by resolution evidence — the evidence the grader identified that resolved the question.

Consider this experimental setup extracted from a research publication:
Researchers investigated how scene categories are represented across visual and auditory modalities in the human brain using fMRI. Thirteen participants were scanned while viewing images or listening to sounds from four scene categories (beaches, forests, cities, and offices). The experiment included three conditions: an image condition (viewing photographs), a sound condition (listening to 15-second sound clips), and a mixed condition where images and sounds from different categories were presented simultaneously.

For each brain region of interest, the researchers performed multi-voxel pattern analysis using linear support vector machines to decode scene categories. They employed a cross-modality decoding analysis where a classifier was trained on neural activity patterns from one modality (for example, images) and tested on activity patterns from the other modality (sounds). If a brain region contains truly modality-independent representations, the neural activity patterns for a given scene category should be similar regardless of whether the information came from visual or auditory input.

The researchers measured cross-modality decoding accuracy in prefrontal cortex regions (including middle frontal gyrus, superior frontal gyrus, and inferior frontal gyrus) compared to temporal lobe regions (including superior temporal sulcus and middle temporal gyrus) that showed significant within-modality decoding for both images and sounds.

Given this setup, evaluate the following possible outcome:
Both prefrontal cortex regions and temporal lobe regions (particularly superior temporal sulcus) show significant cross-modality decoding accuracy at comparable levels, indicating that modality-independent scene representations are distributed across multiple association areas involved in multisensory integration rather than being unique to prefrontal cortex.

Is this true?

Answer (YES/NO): NO